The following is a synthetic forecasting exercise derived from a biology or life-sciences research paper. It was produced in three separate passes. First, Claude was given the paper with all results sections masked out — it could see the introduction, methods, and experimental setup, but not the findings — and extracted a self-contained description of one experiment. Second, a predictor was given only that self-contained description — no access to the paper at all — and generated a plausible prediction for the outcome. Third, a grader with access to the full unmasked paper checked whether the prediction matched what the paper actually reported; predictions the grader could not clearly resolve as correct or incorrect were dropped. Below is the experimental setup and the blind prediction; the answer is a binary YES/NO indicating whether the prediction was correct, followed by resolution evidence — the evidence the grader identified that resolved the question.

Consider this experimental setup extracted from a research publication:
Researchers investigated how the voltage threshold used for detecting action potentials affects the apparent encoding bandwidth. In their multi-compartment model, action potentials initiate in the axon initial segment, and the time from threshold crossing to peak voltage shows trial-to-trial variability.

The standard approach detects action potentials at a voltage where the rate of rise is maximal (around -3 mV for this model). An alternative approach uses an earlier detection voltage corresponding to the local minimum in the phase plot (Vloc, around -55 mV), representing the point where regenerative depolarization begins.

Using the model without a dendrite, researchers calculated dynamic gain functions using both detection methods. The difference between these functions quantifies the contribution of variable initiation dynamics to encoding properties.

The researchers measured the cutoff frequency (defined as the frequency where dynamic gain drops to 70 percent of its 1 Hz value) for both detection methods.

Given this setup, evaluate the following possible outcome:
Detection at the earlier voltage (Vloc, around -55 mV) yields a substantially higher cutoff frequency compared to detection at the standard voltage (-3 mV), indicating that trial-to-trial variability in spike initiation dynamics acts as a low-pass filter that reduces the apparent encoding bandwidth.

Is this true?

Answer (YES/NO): YES